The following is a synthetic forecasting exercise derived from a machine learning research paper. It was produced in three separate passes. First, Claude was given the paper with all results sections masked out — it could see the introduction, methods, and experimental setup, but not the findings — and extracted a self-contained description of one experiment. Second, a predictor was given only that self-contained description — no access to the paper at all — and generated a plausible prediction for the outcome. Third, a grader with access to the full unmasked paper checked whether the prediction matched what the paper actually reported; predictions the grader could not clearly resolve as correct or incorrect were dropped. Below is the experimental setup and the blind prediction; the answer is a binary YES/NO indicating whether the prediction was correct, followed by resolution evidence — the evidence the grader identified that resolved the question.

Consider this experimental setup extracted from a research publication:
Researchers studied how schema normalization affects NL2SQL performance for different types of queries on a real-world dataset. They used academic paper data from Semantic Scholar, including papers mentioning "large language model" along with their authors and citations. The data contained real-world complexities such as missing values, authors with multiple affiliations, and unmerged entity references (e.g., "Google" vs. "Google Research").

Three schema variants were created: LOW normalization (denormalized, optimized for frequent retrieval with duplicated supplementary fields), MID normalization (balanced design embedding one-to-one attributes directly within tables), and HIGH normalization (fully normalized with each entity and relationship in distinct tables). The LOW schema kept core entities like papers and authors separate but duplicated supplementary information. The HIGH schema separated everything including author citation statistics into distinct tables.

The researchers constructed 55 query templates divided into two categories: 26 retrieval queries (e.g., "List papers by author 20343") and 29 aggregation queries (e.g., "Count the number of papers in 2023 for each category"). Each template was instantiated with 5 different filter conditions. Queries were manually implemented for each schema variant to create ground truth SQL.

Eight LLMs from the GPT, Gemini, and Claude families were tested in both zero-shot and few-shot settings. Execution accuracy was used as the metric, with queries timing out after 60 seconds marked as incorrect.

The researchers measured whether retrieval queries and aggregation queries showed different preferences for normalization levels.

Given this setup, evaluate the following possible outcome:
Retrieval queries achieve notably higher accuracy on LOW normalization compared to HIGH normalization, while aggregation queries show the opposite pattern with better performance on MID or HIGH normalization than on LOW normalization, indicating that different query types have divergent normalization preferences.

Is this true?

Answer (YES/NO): NO